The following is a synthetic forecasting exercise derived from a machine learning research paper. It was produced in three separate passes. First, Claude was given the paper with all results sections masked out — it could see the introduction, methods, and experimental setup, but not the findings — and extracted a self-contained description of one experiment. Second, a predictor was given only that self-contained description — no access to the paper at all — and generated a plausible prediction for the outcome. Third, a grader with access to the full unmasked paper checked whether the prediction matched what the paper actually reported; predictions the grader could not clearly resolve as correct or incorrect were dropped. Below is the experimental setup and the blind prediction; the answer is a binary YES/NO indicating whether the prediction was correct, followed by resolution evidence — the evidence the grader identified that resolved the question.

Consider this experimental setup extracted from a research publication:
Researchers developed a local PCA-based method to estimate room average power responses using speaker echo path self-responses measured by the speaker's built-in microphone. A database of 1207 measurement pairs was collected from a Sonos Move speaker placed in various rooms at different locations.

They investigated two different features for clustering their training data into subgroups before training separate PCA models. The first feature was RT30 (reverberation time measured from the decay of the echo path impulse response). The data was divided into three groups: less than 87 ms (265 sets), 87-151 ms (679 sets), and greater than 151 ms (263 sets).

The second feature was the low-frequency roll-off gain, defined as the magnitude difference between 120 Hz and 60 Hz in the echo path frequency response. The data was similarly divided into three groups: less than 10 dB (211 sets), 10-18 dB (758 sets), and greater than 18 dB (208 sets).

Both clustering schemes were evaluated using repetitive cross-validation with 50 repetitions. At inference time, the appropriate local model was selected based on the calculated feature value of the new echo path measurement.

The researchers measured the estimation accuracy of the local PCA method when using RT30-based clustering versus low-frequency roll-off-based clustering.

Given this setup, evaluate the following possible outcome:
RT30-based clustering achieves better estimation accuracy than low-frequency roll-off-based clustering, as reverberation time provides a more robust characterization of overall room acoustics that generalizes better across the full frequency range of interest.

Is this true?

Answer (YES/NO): YES